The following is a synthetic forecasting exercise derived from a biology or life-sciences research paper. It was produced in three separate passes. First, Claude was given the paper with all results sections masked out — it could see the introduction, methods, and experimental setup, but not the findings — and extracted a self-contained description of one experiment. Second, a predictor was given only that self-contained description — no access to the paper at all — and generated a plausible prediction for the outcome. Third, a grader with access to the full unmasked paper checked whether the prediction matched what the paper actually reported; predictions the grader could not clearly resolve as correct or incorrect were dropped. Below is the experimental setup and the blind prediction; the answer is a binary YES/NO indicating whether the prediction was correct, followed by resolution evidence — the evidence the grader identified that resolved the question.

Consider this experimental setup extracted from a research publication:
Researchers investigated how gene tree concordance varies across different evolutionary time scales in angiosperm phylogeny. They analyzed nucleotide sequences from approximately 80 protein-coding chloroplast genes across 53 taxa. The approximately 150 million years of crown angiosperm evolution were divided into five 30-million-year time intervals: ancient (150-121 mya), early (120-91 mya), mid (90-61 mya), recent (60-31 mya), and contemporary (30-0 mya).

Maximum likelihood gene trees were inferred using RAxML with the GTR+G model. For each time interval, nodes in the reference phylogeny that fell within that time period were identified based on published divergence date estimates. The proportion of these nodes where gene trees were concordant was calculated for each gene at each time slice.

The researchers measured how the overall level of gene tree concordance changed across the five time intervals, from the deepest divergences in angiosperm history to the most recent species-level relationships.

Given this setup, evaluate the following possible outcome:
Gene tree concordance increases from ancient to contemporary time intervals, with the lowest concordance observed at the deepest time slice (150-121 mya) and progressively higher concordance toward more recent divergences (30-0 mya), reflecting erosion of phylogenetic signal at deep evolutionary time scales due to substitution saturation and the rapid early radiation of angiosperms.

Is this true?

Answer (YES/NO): NO